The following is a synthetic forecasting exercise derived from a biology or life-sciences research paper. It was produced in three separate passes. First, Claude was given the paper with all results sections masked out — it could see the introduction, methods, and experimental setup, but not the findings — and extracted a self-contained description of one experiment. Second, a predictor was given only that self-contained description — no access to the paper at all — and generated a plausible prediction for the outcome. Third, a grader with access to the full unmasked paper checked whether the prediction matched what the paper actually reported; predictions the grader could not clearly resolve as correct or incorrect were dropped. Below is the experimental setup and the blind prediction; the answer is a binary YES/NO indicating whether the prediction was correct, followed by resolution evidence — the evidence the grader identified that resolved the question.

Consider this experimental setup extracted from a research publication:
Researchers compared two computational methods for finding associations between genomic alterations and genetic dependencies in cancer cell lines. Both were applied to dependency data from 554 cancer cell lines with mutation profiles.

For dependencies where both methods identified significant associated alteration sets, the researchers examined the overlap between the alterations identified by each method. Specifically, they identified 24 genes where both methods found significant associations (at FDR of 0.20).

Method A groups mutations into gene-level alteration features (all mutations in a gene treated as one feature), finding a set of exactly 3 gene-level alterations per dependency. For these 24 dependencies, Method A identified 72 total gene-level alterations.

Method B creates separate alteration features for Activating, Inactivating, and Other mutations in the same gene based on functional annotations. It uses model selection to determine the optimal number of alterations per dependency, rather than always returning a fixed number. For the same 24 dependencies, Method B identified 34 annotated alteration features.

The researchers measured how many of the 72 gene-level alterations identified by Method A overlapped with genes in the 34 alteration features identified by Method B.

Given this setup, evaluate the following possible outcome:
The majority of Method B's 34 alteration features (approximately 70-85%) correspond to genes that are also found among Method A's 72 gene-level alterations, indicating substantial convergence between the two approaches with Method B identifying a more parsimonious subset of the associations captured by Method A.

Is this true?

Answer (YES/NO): YES